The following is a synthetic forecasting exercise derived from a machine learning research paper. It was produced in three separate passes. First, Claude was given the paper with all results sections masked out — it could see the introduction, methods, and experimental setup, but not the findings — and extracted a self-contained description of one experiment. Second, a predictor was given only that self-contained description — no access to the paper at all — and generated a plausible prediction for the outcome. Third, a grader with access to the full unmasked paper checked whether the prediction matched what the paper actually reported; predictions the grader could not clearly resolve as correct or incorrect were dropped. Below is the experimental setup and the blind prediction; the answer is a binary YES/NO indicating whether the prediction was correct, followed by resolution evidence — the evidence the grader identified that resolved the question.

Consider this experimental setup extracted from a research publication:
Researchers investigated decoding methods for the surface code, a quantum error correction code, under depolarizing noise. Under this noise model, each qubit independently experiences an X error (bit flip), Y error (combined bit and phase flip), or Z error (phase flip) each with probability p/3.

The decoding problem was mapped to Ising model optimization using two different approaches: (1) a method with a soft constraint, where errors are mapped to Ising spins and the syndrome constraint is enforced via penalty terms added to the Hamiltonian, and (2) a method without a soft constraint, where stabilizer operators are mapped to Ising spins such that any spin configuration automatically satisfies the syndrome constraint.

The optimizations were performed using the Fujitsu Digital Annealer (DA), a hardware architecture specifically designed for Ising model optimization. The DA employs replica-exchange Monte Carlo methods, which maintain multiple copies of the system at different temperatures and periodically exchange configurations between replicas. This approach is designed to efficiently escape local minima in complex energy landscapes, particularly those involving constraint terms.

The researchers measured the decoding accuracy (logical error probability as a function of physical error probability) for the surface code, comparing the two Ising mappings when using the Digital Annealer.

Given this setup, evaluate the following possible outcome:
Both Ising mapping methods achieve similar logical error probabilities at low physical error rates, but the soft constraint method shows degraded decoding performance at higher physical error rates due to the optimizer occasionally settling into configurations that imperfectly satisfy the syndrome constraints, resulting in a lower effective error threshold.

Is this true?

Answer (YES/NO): NO